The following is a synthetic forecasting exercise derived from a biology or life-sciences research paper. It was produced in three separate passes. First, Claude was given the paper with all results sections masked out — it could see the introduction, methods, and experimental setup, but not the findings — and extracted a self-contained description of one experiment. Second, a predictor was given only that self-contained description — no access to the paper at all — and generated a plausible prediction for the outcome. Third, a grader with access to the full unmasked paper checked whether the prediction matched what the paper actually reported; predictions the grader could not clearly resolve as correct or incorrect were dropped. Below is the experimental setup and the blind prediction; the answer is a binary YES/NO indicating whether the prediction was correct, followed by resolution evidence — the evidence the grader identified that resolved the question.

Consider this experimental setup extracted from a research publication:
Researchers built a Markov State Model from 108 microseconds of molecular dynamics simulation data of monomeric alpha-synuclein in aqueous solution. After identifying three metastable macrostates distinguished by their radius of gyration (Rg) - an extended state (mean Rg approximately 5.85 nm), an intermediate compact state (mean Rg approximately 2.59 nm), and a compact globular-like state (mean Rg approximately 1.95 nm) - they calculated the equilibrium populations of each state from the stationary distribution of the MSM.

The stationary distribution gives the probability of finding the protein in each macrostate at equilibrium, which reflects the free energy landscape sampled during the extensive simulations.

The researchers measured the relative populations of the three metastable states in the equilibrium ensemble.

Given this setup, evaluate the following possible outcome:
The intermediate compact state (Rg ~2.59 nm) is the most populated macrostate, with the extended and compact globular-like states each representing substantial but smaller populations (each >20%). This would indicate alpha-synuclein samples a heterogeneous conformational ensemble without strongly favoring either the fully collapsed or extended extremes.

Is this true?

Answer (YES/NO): NO